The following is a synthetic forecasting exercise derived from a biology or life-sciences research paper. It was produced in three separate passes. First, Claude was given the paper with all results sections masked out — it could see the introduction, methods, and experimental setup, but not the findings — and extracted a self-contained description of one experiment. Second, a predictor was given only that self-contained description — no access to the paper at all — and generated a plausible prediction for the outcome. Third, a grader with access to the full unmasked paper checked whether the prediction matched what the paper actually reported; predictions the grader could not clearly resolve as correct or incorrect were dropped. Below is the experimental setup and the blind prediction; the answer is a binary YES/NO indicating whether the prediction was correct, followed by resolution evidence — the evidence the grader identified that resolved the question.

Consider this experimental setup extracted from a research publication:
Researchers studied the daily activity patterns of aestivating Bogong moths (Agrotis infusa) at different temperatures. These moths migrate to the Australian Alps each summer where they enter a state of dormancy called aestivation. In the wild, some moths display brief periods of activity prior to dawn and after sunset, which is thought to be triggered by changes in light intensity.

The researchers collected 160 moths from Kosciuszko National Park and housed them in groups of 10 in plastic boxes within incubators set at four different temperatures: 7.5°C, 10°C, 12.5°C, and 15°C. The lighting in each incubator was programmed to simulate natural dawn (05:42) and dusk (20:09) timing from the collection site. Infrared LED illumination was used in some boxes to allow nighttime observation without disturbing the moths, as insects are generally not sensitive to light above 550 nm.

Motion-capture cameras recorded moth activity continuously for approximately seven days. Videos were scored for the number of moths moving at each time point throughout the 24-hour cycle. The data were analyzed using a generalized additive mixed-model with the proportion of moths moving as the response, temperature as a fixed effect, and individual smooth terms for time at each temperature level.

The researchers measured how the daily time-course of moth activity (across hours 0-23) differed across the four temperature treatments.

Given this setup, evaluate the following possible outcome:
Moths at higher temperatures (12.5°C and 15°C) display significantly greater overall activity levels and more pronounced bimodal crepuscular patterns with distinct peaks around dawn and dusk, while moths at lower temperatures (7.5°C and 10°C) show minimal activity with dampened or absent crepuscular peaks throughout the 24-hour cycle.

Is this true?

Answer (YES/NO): NO